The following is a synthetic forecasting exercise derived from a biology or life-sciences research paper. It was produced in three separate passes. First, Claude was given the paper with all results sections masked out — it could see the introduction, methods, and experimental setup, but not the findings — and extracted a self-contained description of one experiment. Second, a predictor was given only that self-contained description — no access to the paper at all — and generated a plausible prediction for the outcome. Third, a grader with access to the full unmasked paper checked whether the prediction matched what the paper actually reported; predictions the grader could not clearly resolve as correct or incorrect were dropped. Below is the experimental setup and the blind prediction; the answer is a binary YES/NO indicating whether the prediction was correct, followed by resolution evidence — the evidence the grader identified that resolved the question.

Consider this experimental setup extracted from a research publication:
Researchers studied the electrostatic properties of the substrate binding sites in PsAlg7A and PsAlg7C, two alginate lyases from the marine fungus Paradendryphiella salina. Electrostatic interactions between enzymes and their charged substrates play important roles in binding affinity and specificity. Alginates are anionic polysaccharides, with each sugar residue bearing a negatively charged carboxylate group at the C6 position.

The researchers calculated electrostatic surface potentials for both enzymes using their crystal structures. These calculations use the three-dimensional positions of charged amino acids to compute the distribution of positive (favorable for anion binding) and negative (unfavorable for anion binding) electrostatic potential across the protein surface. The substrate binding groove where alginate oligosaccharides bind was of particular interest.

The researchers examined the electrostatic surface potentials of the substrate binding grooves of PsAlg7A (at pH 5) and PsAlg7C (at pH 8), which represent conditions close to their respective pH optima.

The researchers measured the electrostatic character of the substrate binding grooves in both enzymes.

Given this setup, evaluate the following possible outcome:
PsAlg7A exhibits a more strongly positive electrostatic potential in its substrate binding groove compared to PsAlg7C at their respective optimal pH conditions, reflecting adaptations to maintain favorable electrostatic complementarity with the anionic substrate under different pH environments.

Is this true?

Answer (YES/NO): NO